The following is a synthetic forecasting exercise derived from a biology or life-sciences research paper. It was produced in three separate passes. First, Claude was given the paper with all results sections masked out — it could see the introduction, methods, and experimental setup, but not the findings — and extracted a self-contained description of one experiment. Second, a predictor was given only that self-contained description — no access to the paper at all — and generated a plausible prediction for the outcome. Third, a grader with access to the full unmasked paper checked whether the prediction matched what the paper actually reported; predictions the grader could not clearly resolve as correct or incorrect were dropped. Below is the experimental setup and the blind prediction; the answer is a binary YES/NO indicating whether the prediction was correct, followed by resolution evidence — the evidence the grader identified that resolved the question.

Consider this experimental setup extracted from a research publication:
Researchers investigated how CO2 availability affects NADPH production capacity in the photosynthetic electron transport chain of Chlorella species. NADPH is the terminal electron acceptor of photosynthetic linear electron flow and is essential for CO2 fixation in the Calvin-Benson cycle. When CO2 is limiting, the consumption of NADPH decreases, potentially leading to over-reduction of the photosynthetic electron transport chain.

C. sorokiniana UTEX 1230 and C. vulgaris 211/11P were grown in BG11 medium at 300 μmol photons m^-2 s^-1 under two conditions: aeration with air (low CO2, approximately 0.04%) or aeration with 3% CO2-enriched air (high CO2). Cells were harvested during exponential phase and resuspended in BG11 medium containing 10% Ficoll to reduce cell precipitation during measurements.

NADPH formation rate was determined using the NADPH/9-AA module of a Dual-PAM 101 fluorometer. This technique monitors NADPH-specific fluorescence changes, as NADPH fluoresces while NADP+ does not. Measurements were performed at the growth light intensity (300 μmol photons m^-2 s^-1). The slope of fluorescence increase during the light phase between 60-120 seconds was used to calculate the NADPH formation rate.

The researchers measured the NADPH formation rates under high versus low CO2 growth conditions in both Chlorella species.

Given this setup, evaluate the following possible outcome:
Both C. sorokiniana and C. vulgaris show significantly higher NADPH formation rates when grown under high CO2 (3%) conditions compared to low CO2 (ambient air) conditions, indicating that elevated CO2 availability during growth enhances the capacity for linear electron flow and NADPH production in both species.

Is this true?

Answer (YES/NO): NO